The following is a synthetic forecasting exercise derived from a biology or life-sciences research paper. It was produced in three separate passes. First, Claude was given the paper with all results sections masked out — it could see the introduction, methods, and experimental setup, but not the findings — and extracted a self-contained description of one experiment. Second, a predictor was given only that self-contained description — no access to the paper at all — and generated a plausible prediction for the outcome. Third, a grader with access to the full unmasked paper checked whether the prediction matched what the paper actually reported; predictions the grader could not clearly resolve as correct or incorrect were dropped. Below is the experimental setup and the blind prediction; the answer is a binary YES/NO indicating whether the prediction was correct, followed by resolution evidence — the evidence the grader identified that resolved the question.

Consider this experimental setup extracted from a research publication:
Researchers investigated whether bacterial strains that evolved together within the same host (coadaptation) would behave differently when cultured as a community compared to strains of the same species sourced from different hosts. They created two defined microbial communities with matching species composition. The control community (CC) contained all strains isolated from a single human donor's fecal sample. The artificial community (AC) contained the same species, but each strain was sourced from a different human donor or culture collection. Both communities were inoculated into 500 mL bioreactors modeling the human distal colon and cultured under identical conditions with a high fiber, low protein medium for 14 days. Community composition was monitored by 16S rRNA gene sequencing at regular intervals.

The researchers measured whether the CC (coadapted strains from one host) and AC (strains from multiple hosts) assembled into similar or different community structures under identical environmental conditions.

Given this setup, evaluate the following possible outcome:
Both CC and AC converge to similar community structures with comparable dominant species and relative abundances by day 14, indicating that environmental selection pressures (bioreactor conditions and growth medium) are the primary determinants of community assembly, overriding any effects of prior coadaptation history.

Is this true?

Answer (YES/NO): NO